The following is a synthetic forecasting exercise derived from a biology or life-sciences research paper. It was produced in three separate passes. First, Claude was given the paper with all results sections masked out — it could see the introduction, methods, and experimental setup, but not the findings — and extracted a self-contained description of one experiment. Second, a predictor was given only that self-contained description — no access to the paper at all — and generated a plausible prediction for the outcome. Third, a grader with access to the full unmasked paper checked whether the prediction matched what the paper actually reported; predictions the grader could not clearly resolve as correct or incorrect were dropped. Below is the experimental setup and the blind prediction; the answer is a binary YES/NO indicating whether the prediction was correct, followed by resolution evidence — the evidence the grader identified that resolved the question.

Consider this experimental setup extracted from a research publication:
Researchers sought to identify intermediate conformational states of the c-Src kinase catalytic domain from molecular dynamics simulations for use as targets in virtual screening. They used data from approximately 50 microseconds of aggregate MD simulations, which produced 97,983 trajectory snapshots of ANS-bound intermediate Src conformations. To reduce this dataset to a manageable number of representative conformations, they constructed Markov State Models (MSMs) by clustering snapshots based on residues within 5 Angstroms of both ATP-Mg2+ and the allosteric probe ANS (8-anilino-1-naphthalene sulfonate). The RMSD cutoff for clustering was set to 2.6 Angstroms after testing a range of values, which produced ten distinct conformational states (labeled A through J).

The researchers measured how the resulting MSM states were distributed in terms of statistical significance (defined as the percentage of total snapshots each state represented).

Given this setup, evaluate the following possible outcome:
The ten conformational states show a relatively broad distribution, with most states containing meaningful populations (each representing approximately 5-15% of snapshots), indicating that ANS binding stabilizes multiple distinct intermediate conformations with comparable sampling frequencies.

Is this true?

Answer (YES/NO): NO